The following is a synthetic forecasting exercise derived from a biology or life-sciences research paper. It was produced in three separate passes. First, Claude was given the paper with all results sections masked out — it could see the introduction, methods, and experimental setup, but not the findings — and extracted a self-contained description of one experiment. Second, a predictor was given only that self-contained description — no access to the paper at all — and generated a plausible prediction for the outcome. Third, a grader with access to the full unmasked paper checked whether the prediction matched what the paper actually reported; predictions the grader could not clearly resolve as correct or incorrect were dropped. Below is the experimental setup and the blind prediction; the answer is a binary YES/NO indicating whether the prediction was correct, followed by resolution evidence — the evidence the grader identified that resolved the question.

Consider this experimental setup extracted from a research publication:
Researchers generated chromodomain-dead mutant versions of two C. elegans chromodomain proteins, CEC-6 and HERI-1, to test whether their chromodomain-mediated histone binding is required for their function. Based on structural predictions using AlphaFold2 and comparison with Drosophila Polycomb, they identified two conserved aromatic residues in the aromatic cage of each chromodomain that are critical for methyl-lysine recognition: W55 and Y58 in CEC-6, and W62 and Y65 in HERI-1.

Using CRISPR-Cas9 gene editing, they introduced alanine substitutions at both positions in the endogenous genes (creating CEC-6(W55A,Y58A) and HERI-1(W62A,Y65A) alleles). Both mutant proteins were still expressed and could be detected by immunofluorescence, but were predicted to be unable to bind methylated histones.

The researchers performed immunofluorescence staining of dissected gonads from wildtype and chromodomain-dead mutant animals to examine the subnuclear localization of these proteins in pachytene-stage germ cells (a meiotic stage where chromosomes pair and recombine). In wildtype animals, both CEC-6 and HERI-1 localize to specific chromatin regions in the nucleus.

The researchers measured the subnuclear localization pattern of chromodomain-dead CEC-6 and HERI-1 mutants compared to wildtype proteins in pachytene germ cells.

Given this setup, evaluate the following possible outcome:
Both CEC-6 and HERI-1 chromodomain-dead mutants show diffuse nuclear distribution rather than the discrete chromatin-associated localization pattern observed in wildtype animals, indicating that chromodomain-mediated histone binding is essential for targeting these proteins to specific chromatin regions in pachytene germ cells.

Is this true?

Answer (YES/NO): YES